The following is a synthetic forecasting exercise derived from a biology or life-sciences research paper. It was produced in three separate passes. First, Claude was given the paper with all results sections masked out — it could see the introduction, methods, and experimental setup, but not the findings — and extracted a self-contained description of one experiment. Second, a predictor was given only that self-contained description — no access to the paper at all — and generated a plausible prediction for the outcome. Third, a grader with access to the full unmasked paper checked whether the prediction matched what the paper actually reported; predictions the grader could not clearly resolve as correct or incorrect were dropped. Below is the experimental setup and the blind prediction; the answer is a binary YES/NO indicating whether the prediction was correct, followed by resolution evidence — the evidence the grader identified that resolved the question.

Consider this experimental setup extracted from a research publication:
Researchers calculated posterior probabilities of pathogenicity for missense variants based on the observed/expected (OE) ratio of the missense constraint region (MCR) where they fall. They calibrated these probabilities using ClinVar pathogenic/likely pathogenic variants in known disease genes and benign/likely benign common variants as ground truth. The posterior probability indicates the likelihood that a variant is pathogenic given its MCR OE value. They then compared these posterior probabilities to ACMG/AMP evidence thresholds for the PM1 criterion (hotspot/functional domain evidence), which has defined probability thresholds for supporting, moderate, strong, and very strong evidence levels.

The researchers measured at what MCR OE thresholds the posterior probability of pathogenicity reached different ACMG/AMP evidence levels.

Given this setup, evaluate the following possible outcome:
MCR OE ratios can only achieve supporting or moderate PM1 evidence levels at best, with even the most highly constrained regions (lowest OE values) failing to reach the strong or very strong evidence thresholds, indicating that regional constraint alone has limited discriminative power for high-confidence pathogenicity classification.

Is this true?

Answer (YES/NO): YES